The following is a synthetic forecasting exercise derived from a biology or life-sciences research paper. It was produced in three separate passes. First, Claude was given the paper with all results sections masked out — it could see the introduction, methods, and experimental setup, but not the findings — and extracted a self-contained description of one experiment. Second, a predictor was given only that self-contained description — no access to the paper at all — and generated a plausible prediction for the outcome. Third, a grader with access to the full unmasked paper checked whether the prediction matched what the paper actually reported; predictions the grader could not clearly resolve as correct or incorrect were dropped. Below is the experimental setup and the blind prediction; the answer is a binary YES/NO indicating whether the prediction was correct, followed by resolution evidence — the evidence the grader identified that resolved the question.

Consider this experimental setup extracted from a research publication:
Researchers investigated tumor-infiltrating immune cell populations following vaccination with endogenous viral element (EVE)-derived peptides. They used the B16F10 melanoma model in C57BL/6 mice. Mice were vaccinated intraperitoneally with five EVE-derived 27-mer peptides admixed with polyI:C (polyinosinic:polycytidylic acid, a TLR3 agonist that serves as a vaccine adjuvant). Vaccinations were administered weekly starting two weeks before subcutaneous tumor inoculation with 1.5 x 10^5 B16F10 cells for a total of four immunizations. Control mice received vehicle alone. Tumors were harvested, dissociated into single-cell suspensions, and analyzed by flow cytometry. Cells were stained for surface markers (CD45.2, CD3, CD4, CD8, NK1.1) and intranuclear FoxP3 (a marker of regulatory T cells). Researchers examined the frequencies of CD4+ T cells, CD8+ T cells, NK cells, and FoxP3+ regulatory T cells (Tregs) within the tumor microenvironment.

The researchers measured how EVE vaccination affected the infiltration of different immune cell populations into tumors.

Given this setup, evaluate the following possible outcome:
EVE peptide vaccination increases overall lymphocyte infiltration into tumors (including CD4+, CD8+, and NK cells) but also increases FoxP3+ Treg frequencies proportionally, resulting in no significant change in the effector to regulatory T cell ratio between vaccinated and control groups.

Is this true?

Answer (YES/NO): NO